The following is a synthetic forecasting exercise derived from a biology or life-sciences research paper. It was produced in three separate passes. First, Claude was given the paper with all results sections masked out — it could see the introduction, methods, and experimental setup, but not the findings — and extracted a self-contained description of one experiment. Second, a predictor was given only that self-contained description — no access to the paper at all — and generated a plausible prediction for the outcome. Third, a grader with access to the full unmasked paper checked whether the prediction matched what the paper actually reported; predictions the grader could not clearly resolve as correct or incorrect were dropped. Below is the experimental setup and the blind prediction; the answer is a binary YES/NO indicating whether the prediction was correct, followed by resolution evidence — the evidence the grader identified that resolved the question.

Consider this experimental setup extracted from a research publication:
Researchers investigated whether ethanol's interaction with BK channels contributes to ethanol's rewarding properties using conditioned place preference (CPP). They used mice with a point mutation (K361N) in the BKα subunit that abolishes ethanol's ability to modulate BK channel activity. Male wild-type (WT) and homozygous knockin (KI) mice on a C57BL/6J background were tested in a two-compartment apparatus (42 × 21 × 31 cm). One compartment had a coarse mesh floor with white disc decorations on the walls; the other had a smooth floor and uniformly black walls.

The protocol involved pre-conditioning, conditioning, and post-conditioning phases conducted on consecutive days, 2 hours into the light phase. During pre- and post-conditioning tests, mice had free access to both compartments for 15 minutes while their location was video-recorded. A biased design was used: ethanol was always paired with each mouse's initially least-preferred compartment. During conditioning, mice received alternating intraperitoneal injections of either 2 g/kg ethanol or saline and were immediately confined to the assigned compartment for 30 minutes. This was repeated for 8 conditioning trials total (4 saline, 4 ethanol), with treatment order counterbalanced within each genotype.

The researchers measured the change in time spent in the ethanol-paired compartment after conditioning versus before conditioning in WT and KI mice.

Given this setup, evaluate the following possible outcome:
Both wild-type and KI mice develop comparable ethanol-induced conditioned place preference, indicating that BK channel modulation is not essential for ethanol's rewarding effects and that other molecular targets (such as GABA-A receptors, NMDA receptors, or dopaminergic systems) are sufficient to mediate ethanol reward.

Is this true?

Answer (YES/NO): YES